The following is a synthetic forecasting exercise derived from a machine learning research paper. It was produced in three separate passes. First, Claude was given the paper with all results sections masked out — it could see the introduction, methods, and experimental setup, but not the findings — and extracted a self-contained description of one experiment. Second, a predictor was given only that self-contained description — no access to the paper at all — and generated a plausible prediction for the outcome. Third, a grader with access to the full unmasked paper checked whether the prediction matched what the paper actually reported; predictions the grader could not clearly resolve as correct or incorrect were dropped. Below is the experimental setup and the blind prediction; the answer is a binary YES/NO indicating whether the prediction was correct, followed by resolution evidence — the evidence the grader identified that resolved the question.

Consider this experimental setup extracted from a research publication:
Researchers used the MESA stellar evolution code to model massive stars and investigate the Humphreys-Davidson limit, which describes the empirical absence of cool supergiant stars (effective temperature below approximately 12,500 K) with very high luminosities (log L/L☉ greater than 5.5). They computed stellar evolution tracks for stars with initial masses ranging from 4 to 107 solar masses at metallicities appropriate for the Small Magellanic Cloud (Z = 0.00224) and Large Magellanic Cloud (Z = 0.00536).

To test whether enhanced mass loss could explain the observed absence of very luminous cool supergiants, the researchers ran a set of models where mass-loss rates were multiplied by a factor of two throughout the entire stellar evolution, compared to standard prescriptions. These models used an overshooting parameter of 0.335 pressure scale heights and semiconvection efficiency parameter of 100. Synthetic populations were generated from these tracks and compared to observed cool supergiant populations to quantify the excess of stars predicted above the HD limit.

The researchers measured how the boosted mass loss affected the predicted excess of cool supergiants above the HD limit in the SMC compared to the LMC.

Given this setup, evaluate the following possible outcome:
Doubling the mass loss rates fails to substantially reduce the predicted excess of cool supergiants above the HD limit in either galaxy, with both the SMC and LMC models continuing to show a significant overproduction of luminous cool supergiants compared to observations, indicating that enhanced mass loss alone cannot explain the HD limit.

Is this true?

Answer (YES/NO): NO